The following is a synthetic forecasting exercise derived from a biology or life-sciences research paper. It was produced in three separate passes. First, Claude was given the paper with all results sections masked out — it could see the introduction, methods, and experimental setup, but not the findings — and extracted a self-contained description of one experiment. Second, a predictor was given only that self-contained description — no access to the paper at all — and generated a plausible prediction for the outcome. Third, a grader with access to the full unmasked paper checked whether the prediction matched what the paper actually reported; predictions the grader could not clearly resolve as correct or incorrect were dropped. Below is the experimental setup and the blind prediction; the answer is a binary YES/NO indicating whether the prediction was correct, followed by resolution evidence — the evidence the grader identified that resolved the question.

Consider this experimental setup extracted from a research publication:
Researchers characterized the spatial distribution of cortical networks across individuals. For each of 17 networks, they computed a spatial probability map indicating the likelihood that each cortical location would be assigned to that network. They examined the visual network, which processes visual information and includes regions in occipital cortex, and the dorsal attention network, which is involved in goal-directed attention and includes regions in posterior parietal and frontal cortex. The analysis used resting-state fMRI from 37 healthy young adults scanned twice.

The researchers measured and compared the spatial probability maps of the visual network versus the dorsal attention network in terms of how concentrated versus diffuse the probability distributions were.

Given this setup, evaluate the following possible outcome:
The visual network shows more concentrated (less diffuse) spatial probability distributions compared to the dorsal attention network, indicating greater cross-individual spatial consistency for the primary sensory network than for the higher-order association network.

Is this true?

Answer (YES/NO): YES